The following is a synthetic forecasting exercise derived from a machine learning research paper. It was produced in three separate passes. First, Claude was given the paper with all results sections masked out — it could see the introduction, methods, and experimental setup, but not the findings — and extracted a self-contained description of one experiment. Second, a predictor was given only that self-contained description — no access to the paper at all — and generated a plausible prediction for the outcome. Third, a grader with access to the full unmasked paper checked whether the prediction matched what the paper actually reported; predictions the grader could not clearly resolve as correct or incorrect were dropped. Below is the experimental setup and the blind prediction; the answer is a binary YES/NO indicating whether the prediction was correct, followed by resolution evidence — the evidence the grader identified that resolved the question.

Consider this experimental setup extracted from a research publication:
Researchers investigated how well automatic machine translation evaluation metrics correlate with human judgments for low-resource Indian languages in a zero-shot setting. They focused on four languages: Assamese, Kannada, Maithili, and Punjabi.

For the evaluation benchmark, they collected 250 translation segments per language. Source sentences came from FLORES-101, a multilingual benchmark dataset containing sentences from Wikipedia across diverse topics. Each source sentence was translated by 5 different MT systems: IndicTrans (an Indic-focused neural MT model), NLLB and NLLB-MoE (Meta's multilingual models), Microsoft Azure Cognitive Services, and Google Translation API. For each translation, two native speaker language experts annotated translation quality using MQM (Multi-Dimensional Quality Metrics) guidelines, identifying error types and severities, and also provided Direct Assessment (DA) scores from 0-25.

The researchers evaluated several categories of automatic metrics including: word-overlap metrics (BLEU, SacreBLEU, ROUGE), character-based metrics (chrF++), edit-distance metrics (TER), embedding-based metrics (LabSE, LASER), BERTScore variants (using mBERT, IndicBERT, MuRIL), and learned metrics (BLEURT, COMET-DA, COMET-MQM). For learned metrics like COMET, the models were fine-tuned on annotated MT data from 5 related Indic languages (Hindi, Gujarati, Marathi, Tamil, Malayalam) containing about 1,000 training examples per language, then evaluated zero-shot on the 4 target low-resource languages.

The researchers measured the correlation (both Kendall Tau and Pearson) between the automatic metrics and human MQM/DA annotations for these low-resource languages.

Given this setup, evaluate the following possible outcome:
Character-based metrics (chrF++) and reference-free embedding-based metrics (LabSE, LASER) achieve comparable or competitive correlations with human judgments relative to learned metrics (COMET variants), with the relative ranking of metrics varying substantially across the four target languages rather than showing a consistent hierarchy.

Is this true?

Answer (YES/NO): NO